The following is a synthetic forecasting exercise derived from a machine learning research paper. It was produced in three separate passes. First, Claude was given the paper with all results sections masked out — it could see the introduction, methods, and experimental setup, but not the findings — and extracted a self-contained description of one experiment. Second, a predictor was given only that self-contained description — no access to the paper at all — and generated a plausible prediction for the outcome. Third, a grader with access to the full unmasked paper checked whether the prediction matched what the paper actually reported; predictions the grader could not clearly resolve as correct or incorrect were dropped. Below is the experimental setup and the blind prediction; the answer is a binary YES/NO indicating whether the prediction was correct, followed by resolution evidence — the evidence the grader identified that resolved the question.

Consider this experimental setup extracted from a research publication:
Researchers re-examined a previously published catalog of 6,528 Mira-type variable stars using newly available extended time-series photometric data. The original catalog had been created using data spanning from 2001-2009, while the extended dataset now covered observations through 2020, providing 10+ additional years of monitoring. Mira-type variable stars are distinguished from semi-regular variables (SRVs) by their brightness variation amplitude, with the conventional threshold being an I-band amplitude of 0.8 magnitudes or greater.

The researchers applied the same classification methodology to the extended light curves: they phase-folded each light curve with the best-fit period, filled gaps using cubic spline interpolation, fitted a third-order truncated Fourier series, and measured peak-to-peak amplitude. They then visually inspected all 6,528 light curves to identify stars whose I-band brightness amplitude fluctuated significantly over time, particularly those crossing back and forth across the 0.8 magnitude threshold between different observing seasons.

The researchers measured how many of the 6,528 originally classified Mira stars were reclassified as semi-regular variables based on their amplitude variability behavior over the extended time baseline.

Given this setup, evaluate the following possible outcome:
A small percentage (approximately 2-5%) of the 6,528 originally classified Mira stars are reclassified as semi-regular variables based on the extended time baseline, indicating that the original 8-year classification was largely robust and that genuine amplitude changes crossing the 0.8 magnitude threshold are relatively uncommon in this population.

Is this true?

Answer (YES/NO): NO